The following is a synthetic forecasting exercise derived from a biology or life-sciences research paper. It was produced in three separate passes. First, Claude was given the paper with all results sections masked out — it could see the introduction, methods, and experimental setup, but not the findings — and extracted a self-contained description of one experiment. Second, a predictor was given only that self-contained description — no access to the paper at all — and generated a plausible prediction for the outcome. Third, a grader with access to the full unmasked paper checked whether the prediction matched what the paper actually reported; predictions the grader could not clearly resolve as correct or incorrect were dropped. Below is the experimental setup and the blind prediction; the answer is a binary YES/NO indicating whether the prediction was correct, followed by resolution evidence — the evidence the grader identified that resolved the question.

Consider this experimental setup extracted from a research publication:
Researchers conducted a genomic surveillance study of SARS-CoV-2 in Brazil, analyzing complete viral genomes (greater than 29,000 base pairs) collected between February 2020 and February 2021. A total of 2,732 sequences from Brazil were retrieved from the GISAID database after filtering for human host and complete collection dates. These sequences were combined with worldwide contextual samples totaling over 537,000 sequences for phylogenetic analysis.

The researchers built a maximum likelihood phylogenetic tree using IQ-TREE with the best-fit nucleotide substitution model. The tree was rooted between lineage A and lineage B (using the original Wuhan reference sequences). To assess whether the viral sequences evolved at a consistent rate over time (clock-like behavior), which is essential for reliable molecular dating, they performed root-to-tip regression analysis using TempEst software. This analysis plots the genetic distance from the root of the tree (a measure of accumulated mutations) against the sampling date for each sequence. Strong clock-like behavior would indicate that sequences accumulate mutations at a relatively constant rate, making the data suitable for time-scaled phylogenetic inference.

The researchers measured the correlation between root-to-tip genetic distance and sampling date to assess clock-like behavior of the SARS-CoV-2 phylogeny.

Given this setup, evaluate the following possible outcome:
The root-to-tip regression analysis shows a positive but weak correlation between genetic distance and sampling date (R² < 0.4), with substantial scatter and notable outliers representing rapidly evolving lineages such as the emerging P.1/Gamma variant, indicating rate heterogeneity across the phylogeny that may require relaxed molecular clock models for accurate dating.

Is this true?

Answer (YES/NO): NO